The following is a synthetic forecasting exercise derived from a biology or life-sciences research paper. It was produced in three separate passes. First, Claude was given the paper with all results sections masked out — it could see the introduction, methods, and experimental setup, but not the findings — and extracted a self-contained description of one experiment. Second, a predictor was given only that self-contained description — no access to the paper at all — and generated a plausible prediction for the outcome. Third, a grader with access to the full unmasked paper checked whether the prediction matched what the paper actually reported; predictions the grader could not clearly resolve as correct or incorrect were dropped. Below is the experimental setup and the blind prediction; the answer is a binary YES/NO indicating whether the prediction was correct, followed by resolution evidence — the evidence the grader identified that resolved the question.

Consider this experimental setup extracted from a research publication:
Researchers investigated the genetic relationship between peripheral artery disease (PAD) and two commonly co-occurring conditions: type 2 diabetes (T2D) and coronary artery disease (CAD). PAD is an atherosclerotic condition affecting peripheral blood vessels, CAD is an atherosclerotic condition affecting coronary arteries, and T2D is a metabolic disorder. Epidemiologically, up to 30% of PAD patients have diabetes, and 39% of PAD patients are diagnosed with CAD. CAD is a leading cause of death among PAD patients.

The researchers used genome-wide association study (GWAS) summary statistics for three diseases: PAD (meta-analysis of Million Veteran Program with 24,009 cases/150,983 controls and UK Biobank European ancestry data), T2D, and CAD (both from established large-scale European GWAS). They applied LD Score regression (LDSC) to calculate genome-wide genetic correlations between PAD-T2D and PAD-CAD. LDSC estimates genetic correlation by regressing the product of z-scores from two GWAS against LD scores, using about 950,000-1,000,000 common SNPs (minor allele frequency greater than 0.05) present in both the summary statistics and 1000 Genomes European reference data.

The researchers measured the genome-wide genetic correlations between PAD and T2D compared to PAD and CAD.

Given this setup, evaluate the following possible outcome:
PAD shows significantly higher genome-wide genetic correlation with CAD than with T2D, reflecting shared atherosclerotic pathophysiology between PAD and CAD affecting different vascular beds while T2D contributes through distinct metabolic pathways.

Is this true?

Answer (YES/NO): YES